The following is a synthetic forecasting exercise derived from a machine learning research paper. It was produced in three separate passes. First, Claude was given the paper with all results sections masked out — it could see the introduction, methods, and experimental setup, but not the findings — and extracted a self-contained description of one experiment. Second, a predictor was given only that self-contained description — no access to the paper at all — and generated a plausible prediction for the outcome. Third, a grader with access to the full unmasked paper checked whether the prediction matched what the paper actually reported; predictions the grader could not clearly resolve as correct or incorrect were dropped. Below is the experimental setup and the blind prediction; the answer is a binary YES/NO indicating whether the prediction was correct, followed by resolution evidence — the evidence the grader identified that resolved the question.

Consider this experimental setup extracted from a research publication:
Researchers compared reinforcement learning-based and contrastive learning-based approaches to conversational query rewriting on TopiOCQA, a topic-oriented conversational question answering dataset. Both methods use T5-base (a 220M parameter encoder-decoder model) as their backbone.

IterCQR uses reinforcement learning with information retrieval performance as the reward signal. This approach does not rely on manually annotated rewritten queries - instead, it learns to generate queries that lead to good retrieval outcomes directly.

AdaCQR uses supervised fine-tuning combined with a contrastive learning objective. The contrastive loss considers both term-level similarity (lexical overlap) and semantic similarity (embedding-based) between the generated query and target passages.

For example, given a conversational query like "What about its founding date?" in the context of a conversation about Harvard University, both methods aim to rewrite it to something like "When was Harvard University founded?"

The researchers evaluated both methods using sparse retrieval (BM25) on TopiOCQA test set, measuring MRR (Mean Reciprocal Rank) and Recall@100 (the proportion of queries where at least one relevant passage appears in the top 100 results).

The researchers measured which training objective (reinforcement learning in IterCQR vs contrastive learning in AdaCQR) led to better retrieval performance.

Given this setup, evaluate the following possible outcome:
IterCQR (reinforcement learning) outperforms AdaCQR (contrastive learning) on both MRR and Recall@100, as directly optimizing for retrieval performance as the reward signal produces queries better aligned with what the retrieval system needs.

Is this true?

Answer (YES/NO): NO